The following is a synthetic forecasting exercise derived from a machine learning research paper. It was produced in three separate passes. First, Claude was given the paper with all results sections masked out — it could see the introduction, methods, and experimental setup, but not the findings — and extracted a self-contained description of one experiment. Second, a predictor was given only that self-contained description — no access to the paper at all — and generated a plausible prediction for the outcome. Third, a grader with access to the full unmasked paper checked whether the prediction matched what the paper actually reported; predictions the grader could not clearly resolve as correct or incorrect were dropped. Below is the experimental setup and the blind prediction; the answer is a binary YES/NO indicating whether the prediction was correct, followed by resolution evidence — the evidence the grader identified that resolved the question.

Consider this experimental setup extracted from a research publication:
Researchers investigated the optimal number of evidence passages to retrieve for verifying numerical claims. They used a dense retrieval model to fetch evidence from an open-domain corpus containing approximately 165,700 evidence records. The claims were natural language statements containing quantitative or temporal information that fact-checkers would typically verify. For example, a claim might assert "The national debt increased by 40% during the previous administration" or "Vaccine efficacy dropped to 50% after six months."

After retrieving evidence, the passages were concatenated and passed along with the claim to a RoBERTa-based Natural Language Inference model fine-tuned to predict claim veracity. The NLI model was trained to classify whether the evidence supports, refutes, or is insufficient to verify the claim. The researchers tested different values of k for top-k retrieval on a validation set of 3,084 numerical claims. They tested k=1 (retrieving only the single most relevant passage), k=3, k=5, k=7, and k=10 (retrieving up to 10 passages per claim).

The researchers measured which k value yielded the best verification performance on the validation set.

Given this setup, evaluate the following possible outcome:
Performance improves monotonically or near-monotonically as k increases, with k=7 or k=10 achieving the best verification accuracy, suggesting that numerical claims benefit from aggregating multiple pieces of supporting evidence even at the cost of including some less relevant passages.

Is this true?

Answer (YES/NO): NO